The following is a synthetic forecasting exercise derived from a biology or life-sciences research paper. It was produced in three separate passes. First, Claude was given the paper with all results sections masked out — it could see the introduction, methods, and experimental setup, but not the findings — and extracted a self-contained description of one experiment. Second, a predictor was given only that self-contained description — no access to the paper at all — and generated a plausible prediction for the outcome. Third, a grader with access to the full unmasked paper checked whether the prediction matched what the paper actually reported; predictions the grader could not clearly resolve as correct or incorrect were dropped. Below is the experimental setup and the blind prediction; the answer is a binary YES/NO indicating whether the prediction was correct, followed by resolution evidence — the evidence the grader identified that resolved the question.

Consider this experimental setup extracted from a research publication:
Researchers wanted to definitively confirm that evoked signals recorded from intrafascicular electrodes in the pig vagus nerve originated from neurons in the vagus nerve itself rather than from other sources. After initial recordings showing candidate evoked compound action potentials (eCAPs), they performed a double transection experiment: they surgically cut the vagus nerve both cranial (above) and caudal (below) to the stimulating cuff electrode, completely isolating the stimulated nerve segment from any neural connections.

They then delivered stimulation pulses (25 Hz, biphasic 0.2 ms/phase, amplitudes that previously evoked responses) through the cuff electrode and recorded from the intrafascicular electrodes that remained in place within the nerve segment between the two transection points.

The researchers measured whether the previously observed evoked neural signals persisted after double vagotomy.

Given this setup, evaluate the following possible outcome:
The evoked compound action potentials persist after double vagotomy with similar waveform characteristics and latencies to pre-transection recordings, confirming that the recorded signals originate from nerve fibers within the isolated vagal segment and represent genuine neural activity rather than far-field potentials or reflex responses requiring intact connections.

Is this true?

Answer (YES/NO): NO